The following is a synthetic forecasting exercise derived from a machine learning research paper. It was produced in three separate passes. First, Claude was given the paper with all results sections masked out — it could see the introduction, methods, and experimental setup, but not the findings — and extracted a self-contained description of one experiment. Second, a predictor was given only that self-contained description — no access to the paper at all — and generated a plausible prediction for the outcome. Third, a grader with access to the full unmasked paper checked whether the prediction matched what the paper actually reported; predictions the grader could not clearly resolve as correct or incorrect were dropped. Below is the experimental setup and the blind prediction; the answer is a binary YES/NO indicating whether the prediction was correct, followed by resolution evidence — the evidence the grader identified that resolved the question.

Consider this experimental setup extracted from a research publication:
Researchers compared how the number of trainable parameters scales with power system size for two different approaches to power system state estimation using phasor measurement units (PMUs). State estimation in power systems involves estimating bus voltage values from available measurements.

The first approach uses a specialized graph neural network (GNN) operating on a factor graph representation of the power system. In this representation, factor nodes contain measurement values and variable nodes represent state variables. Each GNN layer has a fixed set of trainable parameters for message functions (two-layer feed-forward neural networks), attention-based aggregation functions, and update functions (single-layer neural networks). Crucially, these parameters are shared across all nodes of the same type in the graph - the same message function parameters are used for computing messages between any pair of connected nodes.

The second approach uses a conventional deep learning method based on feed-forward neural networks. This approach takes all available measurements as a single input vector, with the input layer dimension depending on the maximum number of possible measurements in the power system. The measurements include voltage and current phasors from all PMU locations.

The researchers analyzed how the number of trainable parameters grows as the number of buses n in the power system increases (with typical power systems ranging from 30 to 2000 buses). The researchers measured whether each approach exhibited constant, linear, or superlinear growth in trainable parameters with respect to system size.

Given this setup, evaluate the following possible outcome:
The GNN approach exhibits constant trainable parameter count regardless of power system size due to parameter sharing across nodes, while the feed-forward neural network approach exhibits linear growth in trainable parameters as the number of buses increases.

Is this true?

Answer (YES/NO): NO